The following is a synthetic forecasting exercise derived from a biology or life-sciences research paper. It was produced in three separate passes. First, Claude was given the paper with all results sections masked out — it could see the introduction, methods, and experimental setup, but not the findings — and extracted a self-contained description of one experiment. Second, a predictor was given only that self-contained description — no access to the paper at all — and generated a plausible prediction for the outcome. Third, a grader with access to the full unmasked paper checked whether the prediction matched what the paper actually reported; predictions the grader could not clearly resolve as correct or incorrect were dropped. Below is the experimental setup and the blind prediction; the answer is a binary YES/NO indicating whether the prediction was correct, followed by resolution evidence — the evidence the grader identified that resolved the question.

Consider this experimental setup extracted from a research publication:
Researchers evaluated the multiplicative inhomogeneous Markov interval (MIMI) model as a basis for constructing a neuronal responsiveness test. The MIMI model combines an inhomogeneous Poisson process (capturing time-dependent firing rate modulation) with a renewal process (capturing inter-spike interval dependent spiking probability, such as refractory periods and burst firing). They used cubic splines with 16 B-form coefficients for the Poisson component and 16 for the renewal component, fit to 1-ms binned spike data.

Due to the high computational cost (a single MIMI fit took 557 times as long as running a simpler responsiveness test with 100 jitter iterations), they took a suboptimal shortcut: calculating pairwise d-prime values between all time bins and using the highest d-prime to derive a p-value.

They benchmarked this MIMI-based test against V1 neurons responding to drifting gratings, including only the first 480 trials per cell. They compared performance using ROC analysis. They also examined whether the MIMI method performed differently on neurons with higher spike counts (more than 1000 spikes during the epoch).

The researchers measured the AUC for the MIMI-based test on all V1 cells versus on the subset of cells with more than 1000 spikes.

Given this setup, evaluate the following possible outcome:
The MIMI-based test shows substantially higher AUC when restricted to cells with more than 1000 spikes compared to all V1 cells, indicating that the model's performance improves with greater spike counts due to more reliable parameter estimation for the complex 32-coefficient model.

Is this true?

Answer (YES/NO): YES